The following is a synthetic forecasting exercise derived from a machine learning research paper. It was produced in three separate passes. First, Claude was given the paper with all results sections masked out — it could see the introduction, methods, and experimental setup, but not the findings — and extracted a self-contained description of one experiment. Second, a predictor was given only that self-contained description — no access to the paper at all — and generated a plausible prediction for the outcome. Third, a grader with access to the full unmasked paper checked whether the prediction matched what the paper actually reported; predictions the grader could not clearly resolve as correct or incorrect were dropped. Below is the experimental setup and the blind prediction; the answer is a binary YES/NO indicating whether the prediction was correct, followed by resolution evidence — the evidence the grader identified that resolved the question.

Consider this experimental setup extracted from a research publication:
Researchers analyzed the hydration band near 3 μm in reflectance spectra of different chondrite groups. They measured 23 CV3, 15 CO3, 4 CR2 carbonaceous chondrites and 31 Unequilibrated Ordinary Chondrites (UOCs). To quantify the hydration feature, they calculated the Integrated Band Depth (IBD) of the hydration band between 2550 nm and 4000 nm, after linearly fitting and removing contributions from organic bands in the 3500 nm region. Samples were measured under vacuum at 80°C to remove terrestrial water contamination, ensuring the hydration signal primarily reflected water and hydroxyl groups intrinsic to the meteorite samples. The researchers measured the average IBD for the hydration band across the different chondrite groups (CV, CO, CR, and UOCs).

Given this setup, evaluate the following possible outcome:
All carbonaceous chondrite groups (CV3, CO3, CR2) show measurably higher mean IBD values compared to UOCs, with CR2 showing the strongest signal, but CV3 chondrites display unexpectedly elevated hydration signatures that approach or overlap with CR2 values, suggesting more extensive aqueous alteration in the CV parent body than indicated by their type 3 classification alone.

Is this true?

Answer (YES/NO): NO